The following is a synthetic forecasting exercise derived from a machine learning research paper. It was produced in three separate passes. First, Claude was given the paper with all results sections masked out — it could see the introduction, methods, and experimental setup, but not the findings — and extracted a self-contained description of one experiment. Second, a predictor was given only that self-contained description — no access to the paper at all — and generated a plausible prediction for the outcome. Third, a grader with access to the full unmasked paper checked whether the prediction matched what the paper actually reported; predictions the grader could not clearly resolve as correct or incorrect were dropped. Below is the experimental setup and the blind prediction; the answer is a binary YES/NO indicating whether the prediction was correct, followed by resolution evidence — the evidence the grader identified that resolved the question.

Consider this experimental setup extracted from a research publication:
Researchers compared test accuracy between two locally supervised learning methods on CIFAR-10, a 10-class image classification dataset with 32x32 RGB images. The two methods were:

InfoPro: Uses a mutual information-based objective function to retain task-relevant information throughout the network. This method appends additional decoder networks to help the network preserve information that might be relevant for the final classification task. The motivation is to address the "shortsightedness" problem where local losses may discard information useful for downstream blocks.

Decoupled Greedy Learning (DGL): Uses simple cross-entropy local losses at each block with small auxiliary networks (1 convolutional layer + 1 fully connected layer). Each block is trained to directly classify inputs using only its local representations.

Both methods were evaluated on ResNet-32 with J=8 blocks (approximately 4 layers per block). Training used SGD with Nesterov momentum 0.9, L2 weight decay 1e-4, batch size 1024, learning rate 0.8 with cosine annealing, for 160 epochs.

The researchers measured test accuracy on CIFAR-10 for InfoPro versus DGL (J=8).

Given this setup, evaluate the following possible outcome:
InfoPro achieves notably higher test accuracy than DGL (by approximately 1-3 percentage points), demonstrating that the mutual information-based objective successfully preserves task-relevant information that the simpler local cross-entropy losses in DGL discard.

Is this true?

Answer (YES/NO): YES